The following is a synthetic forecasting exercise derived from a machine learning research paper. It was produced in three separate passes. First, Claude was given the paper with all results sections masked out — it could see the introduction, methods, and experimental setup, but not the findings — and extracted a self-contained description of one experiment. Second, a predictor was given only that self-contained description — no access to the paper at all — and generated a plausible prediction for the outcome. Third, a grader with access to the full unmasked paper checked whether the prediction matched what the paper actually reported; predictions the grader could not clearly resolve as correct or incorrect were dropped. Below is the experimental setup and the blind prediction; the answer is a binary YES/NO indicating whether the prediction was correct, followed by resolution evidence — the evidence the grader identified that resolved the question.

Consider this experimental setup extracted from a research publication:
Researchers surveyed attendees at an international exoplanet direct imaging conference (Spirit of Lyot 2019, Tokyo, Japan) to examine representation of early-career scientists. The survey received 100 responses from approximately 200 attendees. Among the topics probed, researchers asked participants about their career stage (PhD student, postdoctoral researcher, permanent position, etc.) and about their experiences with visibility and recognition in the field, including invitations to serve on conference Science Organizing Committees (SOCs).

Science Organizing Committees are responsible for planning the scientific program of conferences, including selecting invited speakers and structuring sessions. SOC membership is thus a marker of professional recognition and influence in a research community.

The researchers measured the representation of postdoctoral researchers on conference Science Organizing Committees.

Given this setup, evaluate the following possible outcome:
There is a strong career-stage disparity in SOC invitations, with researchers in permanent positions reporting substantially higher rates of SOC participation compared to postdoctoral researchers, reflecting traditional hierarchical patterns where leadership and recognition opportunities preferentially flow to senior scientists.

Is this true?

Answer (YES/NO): YES